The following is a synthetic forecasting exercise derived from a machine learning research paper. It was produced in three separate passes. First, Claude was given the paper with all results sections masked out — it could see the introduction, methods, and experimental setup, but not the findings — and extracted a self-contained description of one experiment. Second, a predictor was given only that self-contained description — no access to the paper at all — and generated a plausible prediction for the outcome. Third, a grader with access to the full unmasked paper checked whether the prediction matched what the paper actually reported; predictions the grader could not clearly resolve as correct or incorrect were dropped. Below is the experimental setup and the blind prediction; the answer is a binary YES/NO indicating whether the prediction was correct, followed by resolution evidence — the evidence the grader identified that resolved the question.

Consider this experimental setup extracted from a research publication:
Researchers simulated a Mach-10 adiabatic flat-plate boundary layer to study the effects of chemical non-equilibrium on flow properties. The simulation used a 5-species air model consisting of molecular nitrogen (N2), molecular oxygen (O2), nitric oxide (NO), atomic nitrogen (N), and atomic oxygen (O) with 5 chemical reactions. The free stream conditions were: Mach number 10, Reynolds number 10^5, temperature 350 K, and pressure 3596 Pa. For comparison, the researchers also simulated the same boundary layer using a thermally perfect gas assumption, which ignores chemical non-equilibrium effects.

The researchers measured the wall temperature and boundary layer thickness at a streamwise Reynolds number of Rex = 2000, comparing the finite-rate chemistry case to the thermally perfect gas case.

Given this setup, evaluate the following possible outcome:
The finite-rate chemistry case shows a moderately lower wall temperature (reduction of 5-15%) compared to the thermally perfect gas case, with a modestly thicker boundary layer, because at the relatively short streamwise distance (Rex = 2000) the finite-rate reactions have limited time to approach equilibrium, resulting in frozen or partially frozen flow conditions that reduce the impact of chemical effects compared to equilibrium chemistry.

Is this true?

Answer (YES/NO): NO